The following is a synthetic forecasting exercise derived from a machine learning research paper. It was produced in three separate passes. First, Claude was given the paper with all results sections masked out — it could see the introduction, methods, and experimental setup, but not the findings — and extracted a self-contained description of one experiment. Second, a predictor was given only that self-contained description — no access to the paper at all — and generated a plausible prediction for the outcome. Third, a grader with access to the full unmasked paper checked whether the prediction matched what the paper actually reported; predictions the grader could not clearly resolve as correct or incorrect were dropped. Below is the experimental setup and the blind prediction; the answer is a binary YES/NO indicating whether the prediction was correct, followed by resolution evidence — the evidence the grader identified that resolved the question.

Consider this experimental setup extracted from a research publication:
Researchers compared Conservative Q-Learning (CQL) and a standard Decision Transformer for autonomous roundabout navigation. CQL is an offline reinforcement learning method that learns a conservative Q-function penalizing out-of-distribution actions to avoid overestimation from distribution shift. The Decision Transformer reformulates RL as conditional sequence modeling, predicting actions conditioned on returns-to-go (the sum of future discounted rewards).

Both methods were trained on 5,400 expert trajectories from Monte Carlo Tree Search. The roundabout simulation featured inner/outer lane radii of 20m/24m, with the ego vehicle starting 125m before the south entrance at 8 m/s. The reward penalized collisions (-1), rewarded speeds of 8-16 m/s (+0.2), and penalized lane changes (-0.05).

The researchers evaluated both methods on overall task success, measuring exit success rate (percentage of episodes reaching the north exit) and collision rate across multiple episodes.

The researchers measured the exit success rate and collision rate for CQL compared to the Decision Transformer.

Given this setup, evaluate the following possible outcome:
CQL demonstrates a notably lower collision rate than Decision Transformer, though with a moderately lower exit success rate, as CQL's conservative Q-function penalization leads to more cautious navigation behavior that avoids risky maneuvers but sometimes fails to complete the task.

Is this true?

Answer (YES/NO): NO